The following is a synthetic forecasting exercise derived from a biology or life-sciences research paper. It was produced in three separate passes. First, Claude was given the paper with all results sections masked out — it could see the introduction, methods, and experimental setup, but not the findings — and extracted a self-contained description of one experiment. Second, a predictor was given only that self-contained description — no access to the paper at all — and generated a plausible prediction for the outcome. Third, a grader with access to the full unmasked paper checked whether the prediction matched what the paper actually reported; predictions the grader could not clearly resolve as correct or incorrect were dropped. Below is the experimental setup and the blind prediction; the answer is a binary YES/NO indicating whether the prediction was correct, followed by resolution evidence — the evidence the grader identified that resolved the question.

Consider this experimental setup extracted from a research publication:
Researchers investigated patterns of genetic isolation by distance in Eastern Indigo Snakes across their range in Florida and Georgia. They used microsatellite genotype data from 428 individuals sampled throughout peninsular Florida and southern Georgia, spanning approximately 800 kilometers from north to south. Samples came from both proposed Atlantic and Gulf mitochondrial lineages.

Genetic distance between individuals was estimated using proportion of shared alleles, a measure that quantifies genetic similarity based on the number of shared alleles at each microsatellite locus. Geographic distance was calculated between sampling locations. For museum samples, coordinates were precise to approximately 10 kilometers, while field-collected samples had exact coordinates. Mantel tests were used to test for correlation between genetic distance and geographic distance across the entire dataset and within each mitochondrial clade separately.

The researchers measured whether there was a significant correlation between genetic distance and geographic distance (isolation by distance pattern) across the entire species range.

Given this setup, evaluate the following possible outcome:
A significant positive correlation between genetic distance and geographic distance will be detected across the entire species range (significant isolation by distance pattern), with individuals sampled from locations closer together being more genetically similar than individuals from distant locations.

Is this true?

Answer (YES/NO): YES